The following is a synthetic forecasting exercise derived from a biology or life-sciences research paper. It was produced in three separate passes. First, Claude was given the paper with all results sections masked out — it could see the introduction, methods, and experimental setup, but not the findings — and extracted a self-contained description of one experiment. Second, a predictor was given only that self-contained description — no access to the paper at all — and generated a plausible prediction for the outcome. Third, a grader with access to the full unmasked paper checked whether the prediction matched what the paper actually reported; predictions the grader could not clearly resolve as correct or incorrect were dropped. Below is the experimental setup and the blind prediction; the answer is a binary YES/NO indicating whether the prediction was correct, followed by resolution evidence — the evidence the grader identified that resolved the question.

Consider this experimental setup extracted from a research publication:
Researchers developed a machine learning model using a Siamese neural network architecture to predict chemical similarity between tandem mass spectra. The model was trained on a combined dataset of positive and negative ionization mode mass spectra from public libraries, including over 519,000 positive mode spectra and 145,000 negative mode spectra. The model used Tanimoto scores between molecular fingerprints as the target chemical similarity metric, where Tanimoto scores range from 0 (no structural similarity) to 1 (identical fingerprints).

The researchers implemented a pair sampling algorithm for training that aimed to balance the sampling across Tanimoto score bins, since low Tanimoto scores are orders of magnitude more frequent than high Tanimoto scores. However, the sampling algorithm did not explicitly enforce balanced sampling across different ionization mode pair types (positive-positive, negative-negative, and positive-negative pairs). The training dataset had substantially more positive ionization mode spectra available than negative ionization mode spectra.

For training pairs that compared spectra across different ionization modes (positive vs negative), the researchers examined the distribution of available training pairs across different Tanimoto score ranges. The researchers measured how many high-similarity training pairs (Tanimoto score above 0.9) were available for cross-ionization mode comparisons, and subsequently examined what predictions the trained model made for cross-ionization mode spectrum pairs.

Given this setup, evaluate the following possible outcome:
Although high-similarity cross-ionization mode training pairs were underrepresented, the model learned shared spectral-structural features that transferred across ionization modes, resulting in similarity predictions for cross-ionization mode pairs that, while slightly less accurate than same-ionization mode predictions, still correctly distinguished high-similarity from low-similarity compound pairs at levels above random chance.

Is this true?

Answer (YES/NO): YES